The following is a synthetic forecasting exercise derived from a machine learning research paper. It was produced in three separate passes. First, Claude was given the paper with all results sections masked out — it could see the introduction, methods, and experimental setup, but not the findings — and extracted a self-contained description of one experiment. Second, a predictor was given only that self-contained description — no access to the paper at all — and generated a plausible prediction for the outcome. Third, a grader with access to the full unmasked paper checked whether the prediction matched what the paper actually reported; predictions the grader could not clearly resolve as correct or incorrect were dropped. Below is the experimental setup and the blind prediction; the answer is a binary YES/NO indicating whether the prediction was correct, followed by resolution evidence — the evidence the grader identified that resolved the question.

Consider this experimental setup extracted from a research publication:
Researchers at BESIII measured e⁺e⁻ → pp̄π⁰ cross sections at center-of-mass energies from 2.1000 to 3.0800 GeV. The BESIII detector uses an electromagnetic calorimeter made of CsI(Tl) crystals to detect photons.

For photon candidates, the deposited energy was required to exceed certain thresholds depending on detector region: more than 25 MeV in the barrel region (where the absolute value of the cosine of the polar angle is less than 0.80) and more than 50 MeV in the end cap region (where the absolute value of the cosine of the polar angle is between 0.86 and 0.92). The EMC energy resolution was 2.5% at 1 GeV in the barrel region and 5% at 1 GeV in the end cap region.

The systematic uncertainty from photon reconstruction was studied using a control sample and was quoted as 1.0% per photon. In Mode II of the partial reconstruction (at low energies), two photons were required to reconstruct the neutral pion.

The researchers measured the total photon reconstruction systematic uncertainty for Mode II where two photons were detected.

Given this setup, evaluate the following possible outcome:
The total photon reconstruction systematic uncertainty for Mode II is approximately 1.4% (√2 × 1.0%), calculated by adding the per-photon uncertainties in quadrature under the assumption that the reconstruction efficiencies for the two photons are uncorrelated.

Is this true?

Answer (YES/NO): NO